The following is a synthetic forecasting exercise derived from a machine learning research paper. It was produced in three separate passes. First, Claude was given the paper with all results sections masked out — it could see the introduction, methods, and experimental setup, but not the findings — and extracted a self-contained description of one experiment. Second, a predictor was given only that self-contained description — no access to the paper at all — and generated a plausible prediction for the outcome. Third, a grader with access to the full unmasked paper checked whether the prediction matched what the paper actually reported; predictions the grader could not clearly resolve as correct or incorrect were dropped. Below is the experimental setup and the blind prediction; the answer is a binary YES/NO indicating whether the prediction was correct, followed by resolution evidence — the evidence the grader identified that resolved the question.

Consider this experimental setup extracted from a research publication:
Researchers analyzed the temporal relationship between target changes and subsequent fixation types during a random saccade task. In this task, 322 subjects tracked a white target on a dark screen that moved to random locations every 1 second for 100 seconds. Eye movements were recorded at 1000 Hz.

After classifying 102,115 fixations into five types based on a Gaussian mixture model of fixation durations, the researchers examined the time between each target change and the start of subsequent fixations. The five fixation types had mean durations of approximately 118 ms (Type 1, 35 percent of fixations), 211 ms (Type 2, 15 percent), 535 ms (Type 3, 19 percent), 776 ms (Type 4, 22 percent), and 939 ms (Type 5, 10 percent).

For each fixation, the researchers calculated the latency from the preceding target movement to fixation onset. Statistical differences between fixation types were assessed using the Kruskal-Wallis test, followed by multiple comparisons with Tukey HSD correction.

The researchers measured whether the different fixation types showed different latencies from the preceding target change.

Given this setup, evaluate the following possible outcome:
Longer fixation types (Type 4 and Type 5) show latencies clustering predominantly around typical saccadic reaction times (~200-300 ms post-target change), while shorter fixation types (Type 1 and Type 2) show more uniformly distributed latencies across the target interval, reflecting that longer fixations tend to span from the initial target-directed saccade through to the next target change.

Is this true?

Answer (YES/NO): NO